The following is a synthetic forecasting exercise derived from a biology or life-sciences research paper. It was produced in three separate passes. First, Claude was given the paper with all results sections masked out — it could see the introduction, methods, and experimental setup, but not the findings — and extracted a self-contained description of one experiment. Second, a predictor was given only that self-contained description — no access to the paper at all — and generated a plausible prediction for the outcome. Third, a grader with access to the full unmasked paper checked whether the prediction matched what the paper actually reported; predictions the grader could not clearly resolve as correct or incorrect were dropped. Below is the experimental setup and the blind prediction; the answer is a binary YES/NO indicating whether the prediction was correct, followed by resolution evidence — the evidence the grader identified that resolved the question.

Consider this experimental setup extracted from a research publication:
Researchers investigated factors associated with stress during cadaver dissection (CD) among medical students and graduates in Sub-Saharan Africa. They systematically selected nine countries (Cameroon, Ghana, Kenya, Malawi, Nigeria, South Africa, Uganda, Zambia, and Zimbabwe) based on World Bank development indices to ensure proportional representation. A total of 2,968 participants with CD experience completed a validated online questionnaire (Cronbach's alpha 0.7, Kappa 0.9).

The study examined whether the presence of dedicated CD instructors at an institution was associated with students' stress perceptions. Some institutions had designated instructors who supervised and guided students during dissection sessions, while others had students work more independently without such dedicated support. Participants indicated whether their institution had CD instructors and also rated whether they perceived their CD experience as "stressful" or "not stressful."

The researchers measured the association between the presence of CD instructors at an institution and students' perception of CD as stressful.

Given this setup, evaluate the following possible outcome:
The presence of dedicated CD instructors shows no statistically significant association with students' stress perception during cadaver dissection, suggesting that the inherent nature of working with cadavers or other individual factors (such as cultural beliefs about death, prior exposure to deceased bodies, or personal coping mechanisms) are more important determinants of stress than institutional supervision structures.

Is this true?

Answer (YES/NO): NO